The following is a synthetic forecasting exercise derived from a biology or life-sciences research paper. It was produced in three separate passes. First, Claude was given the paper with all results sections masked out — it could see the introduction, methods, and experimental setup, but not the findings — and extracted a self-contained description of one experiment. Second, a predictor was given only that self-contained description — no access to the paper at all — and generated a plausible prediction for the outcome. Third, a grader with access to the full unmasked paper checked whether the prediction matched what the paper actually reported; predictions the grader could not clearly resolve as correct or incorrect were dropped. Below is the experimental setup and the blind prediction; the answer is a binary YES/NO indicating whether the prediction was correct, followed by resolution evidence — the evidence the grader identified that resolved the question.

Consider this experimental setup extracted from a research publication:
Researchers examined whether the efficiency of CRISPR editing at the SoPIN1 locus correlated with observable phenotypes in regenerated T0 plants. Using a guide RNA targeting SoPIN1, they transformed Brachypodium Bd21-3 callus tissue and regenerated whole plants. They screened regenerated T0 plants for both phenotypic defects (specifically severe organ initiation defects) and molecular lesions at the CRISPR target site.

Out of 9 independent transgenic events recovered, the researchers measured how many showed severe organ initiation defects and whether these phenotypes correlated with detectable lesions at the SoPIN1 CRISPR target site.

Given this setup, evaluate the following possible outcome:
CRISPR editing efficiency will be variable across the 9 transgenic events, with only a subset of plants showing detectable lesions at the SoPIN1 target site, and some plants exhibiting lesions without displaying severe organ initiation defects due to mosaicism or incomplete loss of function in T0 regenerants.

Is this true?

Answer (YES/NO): NO